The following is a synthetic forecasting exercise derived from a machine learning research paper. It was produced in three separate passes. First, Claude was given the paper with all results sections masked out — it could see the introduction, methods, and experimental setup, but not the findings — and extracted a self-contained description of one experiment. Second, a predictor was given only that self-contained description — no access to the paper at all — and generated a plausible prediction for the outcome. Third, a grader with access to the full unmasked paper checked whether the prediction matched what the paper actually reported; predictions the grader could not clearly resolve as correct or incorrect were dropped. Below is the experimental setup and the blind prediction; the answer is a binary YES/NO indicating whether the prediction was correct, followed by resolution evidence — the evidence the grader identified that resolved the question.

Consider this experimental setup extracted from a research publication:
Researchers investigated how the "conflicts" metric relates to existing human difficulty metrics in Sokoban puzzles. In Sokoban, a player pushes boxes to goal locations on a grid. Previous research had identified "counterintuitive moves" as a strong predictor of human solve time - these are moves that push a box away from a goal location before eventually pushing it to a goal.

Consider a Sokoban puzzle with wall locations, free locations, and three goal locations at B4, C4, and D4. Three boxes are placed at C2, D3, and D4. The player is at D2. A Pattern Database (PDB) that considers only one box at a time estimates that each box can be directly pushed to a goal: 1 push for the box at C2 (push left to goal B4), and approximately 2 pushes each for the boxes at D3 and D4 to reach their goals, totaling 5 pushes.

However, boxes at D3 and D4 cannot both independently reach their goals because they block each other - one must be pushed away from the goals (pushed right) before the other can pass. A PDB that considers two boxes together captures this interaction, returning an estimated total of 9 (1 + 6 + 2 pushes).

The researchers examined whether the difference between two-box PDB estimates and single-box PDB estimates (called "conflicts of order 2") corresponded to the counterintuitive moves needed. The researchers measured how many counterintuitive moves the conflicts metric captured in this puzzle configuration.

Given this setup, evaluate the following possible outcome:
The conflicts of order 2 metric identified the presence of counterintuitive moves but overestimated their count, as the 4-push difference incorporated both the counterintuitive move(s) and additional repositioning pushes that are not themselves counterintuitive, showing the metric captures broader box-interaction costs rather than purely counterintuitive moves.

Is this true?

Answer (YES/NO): NO